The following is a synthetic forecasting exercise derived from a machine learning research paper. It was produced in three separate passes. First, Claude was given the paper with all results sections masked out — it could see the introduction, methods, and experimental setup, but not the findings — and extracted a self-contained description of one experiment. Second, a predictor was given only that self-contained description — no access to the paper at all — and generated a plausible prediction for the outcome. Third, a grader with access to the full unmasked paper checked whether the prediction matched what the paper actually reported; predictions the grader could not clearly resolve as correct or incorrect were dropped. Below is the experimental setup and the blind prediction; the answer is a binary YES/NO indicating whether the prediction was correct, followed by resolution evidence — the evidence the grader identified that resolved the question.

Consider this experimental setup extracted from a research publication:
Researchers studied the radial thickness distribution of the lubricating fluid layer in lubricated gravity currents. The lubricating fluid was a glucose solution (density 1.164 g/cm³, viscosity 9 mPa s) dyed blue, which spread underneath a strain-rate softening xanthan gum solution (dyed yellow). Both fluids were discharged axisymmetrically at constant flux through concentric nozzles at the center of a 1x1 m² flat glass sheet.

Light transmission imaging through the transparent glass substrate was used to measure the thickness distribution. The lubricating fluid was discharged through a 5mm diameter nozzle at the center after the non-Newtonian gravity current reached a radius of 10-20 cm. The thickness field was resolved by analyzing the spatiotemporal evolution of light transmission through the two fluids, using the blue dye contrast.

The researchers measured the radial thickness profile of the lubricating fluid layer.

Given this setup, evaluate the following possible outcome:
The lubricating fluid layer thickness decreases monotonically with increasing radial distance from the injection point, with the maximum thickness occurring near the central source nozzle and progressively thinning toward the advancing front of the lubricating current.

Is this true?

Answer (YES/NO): NO